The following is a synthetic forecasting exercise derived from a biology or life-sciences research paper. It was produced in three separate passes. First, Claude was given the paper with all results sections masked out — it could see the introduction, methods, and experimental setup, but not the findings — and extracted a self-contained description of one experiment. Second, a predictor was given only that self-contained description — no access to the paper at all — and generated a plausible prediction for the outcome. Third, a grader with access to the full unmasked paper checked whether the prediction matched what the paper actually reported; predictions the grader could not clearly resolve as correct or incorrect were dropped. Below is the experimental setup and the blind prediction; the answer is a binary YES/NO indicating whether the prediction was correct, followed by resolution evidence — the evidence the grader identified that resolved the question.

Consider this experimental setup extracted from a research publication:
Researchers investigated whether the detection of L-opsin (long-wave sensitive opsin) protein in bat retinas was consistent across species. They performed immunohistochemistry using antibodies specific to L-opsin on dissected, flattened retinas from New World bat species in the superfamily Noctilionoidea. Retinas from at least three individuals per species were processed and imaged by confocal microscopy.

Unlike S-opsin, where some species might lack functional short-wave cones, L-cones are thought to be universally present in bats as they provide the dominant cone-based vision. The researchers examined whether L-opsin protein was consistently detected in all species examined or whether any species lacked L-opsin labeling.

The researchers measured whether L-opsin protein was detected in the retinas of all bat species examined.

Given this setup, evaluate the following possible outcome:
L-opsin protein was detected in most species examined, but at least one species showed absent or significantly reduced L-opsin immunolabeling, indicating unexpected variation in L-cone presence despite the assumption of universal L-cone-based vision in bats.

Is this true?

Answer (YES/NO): NO